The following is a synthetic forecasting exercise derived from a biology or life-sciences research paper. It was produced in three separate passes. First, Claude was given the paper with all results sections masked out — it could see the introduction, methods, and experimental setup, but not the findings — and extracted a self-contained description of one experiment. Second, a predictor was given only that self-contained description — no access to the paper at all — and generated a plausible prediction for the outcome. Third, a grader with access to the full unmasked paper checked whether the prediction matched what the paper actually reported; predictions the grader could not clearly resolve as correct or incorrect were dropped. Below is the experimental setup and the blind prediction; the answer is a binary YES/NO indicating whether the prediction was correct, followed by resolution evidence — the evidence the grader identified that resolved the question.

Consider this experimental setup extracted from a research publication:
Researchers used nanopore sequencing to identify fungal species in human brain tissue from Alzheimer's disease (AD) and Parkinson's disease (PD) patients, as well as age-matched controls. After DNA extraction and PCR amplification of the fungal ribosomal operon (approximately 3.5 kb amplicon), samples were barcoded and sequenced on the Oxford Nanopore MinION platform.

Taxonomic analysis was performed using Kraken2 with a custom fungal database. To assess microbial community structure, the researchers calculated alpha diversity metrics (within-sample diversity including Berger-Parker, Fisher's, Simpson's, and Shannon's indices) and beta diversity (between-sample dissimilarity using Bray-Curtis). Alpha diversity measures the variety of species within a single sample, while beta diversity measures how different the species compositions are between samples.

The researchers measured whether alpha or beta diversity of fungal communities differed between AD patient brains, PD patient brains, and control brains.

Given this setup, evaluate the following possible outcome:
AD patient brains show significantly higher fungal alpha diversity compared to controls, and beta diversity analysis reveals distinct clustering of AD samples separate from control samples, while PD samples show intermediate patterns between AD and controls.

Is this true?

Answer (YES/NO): NO